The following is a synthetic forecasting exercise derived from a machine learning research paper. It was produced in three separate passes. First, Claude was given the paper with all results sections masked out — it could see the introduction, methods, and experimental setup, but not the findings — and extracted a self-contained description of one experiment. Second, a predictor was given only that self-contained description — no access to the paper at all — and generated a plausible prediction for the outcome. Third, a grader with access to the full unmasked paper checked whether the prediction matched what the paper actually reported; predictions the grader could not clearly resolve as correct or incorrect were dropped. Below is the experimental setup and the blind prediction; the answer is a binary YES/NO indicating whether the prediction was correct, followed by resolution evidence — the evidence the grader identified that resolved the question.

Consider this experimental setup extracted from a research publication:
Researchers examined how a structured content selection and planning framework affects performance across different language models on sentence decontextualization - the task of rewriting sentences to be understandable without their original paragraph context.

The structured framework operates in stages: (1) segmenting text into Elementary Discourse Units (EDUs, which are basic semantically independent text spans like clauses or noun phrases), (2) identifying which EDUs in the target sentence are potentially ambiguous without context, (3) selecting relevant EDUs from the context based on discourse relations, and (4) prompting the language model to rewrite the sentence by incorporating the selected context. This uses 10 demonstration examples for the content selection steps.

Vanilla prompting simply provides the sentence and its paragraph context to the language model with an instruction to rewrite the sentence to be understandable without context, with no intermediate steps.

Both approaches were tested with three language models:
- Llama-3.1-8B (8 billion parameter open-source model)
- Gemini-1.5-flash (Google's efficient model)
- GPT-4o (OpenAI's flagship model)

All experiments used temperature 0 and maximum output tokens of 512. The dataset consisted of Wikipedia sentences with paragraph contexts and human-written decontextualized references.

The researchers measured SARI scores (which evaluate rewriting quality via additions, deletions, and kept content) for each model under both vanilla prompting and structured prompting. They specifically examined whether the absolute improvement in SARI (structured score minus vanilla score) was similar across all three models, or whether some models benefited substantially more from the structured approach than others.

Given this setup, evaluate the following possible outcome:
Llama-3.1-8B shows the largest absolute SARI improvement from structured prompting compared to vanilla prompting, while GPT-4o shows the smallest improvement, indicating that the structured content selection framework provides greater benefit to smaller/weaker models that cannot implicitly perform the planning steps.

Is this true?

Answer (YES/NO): NO